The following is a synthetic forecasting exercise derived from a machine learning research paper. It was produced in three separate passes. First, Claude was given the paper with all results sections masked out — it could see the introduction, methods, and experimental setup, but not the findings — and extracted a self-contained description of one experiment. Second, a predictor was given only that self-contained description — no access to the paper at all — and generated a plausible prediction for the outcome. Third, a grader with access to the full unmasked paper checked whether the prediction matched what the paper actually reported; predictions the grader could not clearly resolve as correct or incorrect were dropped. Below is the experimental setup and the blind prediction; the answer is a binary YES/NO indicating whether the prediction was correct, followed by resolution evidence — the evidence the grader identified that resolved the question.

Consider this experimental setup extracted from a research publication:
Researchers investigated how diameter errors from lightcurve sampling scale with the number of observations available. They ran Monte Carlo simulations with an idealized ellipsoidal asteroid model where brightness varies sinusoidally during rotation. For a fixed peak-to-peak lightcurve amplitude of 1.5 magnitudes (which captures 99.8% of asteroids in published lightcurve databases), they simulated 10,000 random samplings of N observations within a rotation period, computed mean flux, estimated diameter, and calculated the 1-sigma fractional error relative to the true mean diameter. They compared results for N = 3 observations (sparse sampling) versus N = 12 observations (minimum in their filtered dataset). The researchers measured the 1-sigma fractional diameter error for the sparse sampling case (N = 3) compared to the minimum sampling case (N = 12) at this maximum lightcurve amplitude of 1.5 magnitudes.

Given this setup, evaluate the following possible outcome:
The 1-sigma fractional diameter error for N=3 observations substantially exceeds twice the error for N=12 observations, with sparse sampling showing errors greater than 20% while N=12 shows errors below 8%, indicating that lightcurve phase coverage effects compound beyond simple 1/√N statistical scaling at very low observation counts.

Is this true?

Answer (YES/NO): NO